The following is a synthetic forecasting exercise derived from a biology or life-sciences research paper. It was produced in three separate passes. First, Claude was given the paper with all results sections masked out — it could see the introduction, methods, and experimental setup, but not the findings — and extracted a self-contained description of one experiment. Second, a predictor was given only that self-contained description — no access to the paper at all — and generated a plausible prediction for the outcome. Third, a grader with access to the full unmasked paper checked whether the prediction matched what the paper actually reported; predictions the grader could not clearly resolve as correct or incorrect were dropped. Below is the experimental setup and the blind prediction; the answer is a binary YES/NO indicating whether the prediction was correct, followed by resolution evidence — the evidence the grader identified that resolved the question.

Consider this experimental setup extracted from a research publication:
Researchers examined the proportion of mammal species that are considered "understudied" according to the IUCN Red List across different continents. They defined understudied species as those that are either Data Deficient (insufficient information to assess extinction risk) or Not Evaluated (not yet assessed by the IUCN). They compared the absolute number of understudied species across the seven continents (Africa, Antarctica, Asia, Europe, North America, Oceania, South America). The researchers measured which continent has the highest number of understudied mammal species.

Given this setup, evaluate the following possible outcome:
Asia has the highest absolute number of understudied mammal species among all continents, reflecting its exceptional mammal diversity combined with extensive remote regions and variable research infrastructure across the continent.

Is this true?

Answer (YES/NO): YES